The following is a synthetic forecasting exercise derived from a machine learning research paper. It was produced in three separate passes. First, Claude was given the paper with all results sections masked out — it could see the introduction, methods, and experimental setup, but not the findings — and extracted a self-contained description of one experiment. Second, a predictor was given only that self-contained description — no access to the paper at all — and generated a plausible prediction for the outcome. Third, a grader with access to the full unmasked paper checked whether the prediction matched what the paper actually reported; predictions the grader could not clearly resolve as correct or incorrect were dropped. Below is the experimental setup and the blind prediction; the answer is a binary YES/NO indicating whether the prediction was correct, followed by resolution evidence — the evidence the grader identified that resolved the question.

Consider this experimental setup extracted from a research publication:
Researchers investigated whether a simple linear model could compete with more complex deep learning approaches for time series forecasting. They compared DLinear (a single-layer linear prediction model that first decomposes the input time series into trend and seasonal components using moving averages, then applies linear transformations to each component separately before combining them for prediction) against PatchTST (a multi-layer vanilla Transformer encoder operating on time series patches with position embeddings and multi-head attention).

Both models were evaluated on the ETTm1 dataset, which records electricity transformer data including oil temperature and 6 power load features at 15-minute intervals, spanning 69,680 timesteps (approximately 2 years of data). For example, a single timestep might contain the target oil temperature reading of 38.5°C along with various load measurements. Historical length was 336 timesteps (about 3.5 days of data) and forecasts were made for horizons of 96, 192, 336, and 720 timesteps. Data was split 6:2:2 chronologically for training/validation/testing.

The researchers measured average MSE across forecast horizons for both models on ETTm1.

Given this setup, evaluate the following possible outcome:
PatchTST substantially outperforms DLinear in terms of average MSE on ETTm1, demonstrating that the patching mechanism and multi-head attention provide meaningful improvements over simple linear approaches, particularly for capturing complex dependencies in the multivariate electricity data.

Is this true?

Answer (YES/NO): NO